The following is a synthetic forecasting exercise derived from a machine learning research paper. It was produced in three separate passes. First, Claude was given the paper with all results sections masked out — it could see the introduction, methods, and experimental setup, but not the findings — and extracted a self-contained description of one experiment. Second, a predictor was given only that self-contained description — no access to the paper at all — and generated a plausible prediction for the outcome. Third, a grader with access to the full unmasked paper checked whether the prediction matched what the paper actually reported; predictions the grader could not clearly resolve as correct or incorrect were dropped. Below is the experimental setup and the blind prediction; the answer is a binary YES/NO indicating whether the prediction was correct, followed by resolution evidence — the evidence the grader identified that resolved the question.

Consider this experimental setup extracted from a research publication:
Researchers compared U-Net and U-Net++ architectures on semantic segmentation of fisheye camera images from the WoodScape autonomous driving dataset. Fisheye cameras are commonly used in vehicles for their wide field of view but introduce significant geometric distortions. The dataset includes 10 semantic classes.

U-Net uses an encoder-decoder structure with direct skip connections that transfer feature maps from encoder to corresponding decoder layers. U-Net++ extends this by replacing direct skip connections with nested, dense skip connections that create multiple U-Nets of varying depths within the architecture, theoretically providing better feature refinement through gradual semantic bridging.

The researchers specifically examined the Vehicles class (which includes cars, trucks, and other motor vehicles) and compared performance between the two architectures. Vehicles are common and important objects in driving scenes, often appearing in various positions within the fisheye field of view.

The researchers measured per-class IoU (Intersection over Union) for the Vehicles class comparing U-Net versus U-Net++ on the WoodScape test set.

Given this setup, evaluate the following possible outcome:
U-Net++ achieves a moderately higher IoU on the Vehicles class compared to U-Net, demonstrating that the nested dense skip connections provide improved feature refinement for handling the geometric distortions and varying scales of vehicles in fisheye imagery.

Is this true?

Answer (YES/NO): YES